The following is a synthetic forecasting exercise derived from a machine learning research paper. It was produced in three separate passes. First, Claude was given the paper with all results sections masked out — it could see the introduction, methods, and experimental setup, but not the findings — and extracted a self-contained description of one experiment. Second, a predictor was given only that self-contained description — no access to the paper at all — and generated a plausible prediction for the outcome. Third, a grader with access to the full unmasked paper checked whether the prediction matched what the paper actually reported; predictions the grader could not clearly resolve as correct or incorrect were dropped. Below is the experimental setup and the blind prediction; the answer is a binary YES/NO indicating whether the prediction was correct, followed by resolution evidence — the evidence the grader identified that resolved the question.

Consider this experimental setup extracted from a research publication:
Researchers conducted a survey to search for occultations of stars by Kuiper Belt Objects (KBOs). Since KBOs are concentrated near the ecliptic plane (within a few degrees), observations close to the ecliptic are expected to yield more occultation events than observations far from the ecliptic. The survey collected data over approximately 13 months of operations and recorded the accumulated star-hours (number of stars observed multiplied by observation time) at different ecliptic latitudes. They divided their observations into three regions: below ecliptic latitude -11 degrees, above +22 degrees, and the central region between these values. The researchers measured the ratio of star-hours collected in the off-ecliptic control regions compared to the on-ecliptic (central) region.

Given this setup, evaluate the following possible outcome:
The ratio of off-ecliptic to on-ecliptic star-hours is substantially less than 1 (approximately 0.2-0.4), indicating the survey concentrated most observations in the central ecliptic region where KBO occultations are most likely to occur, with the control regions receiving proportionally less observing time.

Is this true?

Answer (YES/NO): YES